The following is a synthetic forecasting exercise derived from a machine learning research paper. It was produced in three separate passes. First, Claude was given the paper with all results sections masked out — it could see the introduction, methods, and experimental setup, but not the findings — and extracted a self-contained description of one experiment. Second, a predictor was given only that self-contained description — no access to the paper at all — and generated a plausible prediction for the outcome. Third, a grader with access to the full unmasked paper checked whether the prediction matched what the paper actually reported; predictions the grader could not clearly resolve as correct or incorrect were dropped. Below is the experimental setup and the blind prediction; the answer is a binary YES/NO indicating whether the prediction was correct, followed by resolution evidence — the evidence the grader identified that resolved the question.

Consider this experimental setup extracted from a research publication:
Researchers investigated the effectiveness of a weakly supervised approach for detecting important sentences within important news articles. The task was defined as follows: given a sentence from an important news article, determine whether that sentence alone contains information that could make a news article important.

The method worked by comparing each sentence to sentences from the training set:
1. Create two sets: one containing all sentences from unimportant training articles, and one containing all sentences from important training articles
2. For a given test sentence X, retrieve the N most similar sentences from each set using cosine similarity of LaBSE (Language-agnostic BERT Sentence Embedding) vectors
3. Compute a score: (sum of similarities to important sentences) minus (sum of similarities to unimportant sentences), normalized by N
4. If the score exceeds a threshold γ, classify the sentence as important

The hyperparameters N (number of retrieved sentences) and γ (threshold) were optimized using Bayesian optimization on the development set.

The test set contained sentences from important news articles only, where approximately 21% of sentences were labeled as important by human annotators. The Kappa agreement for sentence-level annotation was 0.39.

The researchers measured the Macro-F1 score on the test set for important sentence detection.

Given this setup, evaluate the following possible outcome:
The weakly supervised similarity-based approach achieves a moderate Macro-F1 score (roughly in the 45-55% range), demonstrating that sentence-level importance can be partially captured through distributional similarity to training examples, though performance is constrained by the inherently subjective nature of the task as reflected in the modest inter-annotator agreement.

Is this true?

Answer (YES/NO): NO